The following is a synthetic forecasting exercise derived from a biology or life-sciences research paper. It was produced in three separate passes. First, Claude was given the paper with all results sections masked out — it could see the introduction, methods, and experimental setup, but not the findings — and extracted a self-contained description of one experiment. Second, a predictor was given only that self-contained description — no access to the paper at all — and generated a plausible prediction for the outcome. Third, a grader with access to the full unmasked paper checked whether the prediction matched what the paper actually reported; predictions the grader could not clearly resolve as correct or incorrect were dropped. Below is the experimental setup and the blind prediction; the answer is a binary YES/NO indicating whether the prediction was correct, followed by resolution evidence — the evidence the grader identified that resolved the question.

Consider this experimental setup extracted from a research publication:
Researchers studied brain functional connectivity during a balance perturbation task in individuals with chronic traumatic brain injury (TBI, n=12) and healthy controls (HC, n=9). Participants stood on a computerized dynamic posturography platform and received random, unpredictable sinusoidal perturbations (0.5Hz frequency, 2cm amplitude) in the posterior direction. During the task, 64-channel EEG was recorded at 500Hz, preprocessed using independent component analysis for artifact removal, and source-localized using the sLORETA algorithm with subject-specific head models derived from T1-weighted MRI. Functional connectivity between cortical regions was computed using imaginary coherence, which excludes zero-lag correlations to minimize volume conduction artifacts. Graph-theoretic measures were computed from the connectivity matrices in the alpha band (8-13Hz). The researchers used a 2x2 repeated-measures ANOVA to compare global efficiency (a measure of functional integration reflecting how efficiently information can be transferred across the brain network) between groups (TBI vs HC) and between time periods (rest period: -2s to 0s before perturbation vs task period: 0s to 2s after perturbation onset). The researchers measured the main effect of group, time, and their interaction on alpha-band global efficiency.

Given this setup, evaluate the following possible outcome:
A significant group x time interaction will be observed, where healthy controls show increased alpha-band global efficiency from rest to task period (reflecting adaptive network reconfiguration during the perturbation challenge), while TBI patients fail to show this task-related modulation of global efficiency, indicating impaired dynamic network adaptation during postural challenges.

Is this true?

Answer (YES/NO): NO